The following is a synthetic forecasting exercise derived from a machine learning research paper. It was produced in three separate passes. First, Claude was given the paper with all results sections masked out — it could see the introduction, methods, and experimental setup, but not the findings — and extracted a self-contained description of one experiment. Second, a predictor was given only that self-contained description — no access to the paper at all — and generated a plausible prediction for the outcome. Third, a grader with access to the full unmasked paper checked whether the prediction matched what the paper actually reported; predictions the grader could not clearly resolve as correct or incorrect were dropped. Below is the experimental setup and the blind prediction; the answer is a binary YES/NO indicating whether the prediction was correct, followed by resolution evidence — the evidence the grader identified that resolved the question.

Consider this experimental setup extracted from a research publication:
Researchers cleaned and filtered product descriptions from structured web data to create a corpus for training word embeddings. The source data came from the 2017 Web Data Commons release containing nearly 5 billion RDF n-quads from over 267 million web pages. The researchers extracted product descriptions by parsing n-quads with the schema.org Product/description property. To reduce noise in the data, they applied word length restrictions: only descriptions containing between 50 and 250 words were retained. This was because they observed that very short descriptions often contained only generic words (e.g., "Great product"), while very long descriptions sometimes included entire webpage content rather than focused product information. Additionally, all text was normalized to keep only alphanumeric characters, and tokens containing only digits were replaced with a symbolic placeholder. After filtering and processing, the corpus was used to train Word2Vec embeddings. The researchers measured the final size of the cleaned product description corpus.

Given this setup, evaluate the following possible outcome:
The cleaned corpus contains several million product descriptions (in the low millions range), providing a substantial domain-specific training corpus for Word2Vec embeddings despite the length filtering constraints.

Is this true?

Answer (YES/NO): NO